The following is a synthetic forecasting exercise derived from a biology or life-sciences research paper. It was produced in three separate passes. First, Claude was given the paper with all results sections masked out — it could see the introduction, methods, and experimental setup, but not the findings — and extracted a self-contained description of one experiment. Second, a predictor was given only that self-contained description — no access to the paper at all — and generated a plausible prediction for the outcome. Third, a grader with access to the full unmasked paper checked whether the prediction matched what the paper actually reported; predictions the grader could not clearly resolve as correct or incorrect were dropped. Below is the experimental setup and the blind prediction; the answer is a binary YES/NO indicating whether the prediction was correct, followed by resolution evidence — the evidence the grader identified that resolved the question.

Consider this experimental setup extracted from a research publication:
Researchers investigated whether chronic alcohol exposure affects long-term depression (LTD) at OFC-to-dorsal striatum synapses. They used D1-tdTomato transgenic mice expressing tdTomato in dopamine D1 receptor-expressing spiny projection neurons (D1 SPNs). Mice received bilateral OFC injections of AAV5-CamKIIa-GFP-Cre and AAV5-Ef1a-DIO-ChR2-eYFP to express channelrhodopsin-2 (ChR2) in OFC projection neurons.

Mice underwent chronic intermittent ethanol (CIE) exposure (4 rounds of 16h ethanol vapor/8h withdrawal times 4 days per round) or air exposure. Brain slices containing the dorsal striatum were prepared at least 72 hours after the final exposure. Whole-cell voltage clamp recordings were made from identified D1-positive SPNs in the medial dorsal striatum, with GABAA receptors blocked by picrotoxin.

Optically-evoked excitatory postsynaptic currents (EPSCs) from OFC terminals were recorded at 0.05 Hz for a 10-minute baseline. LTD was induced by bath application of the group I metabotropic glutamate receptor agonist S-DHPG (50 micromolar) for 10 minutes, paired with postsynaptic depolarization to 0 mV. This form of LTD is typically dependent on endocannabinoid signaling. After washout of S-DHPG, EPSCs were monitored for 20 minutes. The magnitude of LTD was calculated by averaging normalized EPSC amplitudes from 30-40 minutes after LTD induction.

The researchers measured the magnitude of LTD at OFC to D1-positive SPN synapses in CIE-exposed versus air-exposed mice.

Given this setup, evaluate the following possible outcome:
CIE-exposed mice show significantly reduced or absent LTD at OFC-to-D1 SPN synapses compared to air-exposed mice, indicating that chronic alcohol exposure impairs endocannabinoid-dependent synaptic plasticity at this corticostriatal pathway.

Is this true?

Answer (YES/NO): NO